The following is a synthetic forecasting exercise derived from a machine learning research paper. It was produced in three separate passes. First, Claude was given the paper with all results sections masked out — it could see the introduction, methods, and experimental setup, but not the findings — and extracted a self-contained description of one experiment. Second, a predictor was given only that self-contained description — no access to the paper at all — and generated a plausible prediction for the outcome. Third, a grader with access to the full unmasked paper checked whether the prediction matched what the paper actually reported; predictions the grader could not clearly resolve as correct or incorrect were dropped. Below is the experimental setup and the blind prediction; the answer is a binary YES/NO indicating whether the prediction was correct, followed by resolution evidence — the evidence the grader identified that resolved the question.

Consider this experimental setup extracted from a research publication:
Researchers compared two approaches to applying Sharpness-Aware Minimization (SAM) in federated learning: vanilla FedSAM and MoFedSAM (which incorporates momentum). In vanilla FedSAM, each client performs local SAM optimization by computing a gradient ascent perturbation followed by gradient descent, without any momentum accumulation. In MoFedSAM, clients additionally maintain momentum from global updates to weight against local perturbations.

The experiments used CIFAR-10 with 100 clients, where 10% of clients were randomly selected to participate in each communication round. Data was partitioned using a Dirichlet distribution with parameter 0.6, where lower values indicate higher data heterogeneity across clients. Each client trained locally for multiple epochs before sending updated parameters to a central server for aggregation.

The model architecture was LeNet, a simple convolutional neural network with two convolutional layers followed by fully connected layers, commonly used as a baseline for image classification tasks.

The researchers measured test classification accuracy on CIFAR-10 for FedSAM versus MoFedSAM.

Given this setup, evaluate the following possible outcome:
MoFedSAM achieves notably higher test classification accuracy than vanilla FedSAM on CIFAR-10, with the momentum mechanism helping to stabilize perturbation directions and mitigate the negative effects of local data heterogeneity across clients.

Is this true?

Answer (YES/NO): NO